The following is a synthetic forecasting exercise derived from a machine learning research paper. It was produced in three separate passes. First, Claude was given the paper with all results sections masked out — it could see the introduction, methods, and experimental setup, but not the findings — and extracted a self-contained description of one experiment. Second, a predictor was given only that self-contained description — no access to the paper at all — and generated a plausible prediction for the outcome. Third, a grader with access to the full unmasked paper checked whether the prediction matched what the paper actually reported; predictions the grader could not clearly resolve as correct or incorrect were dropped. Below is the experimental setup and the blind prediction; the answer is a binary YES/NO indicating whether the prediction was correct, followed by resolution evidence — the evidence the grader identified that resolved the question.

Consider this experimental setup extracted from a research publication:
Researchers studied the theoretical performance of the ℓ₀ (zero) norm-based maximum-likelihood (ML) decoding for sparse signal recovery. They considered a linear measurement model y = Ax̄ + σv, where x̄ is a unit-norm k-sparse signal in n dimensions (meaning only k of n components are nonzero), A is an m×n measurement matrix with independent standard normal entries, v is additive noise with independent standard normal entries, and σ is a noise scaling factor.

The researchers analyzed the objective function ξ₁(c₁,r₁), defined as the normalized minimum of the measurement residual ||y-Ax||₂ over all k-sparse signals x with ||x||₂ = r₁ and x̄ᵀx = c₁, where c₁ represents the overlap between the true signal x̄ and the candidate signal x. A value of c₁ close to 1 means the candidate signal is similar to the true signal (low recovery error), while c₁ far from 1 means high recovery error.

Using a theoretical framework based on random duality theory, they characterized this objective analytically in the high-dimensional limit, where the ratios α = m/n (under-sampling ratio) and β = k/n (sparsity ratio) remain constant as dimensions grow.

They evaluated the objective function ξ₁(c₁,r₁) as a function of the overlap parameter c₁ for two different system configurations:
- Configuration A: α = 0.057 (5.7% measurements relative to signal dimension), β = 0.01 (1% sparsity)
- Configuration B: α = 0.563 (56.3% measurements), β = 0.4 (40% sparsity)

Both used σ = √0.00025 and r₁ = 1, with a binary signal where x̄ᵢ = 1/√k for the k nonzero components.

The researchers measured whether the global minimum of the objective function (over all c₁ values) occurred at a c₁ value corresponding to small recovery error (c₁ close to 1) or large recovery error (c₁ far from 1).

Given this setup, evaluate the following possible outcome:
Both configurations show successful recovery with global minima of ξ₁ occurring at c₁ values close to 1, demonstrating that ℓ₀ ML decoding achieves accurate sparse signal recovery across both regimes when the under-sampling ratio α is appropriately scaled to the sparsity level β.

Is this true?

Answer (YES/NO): NO